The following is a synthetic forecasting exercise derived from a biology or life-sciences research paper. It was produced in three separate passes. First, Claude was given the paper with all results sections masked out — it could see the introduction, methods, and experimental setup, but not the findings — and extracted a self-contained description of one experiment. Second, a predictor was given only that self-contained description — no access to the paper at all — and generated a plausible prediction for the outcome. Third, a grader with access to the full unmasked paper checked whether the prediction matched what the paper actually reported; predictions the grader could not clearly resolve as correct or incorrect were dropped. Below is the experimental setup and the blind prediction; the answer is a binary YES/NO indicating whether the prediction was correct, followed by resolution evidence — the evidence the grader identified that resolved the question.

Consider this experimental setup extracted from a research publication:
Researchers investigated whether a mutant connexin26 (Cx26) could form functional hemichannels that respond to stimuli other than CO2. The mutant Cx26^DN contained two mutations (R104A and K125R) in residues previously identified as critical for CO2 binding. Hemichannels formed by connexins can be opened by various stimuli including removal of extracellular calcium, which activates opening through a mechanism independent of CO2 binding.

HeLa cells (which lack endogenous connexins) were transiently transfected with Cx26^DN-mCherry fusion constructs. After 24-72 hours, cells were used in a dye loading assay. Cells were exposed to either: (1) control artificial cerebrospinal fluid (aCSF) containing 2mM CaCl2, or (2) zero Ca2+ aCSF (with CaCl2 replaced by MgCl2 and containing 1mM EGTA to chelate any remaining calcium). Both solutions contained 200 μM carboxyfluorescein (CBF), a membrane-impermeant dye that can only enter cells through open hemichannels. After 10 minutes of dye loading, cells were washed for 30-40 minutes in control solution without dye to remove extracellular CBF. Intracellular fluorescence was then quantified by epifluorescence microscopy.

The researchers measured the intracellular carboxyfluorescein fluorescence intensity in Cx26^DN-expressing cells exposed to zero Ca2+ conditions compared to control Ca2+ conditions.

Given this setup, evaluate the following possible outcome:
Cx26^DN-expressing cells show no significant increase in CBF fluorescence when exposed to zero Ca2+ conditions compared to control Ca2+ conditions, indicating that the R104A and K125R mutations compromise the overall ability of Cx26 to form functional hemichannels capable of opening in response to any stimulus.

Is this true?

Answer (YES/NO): NO